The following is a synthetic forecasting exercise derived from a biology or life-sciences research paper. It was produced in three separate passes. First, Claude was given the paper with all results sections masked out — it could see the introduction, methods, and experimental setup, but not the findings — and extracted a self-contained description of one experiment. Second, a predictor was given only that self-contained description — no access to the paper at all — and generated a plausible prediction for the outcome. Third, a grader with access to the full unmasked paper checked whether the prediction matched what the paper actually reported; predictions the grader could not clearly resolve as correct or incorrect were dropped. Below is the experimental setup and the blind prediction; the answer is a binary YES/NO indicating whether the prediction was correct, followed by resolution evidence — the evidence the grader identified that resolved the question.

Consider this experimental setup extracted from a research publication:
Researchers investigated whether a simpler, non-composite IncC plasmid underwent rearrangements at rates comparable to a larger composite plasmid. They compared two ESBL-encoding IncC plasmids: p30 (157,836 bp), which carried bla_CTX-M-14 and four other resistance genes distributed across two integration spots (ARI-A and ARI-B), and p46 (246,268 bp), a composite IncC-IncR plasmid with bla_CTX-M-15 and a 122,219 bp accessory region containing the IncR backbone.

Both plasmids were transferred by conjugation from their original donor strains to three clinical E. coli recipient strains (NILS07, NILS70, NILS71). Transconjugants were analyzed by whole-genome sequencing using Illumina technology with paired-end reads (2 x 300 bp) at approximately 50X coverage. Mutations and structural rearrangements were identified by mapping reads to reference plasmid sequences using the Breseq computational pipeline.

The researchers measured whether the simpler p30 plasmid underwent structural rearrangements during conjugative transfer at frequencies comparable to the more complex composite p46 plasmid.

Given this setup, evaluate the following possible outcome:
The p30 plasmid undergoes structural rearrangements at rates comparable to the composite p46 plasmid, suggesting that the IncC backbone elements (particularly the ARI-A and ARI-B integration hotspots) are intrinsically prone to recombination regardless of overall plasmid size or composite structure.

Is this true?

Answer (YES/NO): NO